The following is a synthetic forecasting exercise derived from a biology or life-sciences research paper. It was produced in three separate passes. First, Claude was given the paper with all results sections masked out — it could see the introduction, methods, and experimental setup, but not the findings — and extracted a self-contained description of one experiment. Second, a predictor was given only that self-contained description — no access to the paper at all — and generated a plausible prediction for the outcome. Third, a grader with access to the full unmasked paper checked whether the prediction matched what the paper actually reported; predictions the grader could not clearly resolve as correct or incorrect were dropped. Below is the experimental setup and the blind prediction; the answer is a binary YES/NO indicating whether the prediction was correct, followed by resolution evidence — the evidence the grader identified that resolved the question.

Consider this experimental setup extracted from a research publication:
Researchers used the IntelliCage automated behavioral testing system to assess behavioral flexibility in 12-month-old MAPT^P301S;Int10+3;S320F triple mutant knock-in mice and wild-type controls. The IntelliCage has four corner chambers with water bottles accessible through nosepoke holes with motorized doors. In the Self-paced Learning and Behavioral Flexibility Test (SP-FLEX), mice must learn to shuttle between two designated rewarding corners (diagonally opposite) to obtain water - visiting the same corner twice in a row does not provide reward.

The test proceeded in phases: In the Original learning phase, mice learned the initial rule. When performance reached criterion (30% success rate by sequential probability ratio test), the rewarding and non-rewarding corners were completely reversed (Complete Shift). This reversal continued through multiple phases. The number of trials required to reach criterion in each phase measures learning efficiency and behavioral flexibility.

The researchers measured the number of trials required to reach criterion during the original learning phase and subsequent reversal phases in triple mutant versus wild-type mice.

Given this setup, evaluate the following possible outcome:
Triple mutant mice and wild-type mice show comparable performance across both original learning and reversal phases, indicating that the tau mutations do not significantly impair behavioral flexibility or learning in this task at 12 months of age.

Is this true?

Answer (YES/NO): NO